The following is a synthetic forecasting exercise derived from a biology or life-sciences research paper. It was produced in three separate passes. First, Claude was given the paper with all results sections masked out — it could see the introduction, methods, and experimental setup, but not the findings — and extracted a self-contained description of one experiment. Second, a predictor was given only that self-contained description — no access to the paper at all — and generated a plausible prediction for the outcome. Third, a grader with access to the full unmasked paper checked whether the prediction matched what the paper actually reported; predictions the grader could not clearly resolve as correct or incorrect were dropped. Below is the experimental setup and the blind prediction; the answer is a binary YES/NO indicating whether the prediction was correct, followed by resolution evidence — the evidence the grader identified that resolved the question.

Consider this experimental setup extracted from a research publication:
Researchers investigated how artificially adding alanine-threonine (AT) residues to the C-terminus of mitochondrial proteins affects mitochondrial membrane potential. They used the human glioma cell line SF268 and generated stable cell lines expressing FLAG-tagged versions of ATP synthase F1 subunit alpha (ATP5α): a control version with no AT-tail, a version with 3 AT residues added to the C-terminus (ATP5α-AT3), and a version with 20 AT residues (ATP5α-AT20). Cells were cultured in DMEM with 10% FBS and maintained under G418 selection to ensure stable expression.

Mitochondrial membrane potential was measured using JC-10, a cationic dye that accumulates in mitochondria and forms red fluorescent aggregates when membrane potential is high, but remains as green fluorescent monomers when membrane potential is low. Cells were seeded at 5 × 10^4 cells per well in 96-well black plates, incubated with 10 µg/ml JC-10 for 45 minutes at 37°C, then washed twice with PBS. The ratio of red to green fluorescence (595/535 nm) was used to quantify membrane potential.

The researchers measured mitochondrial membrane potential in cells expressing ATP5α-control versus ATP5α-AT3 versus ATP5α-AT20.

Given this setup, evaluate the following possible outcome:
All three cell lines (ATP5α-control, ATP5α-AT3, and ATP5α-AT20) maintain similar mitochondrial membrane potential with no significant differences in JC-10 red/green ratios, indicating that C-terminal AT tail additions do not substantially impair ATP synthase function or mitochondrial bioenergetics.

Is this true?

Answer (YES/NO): NO